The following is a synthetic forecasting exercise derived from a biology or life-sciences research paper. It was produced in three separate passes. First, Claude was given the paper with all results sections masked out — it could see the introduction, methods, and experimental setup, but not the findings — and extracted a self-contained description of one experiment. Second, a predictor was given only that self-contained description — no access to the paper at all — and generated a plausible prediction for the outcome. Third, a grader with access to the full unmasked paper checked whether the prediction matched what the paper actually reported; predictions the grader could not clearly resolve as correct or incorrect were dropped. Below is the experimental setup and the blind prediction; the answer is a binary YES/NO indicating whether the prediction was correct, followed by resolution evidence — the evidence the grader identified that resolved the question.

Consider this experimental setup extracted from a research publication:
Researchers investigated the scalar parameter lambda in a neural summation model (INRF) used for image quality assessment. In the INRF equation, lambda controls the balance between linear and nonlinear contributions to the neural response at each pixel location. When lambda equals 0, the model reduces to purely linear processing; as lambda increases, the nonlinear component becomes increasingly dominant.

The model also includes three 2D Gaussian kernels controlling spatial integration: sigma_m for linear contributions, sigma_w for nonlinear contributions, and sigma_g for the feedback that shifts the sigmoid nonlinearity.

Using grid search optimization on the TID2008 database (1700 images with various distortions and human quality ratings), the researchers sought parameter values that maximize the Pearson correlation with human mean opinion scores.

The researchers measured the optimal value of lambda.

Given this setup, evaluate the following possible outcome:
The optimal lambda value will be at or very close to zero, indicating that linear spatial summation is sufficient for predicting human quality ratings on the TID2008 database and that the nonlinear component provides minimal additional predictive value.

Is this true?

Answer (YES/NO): NO